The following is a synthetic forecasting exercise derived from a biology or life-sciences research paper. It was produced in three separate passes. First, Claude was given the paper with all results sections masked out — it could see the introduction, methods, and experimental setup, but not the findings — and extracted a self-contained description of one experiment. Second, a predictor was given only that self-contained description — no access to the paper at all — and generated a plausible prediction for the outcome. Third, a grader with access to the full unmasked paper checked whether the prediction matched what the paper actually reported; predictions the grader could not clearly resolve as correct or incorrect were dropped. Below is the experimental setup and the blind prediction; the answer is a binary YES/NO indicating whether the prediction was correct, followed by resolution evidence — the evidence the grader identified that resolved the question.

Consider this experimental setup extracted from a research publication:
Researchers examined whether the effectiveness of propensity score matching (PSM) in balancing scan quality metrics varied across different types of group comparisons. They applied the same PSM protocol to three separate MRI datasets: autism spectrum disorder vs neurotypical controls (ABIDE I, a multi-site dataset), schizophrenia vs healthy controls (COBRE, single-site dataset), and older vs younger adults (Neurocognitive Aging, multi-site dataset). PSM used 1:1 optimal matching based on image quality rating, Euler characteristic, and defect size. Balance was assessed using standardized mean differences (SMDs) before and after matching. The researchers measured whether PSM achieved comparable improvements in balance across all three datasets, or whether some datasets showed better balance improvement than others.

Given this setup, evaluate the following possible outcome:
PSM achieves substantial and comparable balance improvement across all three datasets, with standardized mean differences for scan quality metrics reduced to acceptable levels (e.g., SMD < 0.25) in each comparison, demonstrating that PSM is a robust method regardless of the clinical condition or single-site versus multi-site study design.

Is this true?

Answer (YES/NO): NO